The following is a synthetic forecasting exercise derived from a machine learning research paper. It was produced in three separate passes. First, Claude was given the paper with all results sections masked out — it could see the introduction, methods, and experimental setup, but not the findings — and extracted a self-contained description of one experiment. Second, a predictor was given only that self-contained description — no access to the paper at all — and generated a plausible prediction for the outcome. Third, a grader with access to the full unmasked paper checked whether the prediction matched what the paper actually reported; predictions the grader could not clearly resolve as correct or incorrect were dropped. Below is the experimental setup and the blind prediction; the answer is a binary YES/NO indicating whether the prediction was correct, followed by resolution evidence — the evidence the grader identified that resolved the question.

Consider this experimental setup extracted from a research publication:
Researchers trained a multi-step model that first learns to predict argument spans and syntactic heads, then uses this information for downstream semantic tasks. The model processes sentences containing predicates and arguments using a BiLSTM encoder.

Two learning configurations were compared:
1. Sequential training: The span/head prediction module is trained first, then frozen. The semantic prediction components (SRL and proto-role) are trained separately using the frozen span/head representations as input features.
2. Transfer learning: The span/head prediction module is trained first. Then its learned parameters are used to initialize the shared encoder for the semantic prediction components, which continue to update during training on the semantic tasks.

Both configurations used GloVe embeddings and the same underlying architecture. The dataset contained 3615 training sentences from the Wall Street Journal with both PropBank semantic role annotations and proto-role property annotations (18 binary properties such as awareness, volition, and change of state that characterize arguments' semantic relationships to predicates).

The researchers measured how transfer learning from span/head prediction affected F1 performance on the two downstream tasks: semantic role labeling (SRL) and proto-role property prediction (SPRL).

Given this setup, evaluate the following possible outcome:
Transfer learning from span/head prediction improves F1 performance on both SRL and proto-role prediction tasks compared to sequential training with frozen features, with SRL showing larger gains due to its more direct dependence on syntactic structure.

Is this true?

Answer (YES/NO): NO